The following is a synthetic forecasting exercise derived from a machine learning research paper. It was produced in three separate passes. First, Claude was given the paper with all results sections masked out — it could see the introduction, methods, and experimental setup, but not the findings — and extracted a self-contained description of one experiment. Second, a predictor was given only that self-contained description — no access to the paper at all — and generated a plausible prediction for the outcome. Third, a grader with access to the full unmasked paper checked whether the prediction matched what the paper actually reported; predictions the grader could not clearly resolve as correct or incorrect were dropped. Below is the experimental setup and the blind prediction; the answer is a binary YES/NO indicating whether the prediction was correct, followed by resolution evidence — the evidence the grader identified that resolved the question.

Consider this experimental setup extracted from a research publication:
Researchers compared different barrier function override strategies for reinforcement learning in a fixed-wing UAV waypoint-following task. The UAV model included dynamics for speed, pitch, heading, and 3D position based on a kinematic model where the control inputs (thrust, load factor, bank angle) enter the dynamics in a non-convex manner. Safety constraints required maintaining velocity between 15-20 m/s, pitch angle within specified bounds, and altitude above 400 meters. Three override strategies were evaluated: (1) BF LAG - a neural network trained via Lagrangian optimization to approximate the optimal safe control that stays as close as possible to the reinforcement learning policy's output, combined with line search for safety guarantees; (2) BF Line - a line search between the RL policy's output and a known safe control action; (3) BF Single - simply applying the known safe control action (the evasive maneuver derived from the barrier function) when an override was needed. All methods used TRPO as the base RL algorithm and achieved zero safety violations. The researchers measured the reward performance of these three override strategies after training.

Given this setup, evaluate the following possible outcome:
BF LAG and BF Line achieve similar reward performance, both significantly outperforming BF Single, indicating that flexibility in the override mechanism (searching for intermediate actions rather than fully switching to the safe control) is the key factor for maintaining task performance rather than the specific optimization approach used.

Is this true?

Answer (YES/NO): NO